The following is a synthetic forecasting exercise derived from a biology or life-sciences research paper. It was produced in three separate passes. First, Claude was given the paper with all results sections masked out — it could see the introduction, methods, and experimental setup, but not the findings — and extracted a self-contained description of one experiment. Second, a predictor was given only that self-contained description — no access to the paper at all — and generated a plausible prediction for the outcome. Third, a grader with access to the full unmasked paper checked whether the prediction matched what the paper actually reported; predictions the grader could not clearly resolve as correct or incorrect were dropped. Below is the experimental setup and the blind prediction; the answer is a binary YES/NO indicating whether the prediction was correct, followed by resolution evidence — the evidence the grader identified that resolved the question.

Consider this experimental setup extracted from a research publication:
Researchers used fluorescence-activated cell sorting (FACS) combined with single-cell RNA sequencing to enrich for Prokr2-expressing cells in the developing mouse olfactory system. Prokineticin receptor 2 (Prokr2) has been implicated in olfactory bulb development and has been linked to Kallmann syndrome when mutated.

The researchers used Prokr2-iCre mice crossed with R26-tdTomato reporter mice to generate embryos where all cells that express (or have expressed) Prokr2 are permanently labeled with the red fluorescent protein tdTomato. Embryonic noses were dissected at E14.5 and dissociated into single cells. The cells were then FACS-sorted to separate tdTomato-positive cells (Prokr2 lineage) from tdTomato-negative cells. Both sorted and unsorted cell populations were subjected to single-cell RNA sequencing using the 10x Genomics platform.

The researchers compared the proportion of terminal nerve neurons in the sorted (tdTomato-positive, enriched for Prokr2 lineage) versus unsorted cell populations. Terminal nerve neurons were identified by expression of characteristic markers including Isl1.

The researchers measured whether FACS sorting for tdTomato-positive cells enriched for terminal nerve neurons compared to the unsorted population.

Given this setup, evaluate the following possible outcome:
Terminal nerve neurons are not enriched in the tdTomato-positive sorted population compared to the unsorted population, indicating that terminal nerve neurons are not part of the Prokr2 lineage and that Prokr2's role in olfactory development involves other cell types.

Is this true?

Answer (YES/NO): NO